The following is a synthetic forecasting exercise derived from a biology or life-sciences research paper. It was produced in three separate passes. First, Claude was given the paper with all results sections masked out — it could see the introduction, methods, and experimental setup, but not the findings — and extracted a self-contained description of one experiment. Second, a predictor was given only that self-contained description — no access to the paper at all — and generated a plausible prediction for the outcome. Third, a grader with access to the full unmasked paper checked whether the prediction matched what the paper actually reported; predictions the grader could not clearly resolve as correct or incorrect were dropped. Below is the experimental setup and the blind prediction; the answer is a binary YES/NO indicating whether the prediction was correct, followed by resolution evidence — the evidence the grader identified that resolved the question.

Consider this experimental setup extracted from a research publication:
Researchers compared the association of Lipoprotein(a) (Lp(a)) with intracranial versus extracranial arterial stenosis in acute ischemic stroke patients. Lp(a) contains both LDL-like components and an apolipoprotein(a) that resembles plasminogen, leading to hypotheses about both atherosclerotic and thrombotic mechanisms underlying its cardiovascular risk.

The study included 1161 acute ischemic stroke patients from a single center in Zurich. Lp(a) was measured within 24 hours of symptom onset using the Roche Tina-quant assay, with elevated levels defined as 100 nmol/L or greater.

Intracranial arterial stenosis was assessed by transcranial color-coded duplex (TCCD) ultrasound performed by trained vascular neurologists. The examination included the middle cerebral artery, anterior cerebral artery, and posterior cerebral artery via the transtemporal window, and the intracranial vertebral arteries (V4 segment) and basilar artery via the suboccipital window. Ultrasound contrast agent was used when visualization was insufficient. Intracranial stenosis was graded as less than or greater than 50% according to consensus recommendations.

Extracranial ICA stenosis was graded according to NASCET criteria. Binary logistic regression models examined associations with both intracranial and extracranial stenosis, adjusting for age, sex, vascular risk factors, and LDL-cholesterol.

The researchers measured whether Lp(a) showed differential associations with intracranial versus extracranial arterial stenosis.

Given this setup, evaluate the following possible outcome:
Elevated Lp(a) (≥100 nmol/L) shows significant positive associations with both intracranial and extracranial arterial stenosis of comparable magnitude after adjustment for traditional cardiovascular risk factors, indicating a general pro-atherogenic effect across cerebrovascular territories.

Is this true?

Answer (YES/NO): NO